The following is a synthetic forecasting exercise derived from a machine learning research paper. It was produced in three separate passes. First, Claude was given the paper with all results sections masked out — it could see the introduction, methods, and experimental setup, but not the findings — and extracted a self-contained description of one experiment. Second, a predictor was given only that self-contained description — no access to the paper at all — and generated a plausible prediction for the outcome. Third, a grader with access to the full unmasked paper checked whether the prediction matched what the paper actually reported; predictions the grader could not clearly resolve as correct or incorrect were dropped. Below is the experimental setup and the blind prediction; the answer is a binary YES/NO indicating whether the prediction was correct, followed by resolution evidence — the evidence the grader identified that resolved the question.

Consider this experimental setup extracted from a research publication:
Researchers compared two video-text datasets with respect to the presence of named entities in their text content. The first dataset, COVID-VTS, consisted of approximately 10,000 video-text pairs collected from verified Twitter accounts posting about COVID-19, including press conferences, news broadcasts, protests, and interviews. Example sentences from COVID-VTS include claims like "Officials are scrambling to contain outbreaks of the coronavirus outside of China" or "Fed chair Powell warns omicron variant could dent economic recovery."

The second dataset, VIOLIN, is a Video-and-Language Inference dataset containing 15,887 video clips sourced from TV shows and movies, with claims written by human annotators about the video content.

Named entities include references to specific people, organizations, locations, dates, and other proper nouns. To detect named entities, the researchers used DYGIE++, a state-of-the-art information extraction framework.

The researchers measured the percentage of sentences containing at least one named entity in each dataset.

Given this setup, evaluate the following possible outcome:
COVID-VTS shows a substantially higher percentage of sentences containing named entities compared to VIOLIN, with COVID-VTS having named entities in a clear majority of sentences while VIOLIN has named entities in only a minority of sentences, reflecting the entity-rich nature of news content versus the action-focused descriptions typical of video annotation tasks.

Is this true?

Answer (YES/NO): YES